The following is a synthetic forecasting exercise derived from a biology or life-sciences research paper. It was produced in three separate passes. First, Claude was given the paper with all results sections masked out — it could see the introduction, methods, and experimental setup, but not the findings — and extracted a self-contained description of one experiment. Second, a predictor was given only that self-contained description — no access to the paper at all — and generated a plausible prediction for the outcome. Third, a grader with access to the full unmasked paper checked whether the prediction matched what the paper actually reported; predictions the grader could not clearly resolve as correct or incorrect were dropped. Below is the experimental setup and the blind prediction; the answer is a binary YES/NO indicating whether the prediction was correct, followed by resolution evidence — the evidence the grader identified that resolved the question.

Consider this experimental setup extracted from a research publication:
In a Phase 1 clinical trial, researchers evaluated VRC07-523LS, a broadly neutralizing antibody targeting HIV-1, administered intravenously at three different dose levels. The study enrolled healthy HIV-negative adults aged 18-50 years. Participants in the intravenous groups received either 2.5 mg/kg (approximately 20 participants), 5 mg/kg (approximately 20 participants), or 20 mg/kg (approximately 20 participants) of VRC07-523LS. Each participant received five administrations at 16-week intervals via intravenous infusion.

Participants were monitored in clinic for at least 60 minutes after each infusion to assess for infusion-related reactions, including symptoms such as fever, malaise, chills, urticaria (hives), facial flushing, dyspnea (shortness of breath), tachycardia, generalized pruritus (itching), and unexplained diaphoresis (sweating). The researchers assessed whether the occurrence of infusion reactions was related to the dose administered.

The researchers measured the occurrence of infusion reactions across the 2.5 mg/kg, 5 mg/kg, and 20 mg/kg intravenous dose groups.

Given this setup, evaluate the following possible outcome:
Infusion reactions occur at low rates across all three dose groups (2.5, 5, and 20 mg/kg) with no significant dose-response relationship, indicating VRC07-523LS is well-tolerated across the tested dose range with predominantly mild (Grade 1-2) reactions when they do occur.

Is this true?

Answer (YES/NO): NO